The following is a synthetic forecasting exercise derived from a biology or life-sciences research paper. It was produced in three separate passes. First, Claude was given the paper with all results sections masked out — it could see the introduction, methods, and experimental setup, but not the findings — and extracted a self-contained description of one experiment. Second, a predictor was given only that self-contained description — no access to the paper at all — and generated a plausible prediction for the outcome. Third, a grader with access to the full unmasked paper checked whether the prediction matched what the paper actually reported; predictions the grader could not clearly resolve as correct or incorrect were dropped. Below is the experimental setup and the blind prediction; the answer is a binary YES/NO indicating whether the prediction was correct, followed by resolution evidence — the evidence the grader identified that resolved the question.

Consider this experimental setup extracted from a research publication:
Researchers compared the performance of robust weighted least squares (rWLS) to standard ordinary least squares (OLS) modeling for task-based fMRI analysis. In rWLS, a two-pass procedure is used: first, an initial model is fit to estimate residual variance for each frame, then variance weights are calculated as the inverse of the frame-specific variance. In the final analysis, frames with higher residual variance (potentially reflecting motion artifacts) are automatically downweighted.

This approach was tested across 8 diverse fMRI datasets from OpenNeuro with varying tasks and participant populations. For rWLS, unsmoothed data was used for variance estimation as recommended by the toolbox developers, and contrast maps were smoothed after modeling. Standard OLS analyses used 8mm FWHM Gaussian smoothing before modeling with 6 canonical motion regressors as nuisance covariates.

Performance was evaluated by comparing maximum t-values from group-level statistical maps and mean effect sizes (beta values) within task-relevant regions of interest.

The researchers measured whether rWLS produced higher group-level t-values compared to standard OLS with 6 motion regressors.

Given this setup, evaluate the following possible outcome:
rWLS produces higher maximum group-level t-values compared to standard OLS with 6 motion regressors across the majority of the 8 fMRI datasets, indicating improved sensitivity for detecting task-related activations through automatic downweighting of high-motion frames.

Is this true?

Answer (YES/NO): NO